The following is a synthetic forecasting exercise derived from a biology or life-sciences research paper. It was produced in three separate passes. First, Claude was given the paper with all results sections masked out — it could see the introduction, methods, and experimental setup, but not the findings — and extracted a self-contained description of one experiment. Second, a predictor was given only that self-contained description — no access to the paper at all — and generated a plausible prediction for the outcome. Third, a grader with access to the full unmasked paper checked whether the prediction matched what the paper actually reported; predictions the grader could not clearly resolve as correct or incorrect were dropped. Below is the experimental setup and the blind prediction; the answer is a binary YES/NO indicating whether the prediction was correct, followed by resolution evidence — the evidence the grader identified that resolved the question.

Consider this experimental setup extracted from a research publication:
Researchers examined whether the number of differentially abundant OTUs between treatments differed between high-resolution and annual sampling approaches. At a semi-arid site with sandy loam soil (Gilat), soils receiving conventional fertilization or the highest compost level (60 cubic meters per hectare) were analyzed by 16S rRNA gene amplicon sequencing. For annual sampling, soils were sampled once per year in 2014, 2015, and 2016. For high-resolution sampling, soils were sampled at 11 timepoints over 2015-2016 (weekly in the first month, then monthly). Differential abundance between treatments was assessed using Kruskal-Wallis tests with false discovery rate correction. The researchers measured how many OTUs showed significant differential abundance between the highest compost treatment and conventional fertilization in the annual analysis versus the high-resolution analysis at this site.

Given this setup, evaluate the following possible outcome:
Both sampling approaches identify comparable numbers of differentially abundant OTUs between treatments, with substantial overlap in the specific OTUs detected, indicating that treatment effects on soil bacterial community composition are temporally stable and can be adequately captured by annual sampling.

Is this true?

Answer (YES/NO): NO